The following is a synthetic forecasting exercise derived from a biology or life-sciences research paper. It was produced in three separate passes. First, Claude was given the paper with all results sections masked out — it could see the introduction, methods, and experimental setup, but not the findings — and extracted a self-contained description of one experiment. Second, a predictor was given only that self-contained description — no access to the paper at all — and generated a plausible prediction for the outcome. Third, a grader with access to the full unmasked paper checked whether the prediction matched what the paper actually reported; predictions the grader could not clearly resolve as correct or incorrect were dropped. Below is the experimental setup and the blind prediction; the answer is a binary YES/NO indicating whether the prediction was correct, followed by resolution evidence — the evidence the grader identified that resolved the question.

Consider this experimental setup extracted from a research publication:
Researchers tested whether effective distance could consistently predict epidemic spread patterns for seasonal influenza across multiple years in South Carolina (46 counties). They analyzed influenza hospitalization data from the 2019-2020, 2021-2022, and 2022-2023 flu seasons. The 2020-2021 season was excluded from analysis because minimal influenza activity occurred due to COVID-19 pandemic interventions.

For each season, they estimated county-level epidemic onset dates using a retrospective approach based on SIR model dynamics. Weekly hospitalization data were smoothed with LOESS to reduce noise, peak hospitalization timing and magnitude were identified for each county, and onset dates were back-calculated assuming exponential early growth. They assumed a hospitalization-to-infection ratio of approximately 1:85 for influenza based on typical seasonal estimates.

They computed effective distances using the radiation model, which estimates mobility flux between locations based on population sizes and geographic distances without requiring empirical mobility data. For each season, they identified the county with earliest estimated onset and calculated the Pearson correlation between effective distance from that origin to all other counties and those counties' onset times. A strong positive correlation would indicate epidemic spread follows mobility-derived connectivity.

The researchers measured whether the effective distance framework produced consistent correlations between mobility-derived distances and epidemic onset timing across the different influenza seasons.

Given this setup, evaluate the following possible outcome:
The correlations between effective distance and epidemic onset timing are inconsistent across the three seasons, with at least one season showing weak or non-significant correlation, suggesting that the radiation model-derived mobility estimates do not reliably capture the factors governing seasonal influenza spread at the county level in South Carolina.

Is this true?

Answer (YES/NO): NO